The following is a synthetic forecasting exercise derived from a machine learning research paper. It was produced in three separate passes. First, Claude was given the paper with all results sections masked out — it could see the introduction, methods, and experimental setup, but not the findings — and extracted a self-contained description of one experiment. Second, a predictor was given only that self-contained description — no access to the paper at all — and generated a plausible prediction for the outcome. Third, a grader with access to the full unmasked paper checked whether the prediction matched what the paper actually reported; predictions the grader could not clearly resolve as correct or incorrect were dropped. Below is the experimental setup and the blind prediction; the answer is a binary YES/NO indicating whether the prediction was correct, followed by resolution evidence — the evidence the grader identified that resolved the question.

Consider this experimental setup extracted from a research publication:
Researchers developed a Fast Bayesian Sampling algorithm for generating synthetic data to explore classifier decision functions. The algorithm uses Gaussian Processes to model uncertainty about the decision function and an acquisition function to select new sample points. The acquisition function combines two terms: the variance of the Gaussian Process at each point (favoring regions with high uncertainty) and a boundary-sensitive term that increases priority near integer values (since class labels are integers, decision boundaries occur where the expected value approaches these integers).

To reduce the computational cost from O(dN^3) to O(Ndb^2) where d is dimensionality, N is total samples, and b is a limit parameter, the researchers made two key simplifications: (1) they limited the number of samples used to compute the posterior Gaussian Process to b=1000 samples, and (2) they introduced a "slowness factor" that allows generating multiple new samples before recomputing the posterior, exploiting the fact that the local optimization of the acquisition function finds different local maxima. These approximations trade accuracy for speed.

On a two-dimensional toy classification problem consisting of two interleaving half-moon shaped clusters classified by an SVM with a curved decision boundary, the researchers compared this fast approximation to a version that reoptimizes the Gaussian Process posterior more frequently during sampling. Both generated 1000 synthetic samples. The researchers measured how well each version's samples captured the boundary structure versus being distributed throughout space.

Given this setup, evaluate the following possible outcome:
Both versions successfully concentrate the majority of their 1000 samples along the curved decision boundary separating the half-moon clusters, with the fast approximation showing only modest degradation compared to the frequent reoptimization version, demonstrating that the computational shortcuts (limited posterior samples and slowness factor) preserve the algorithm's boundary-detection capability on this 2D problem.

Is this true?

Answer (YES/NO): NO